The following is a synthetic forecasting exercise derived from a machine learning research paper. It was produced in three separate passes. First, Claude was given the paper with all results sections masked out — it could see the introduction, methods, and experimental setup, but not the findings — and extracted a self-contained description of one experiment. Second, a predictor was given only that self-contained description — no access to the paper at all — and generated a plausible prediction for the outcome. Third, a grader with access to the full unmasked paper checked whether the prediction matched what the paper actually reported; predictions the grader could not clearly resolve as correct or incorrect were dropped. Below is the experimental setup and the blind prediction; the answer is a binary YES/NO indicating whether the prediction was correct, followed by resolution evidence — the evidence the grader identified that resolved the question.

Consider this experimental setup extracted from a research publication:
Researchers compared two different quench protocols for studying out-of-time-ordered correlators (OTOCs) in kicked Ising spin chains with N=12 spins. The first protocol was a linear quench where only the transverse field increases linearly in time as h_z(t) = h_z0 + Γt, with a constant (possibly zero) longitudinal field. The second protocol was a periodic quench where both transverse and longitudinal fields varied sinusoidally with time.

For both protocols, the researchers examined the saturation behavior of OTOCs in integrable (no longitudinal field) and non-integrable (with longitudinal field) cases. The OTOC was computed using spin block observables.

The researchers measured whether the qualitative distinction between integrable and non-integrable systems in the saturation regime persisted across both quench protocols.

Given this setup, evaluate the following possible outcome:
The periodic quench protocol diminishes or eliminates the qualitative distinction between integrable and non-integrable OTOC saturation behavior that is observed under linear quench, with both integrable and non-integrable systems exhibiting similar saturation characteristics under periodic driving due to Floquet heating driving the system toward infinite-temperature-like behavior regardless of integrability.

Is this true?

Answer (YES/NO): NO